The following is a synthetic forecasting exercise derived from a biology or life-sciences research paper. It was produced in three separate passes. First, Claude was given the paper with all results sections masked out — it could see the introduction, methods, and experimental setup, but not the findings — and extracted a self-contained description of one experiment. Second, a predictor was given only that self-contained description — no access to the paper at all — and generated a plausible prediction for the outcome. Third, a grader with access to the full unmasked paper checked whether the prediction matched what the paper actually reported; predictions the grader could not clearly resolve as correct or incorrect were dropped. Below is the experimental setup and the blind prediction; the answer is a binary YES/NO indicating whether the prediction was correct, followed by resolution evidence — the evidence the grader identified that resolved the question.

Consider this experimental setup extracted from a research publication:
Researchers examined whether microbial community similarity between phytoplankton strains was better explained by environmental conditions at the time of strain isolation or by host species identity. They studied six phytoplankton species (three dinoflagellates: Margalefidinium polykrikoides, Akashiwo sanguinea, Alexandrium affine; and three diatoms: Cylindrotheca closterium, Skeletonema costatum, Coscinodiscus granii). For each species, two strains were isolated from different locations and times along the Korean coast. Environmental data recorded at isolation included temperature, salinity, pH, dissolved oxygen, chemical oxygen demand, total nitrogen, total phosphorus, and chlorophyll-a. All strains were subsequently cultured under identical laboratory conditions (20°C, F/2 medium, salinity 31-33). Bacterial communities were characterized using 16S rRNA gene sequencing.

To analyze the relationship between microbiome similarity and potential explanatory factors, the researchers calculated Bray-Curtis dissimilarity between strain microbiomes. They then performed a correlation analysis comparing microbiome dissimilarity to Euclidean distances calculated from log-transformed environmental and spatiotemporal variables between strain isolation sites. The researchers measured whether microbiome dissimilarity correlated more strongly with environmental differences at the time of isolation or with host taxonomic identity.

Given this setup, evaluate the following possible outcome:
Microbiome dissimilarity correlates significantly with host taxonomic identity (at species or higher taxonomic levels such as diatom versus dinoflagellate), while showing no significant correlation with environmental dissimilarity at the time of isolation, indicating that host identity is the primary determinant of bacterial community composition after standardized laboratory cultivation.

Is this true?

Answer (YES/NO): YES